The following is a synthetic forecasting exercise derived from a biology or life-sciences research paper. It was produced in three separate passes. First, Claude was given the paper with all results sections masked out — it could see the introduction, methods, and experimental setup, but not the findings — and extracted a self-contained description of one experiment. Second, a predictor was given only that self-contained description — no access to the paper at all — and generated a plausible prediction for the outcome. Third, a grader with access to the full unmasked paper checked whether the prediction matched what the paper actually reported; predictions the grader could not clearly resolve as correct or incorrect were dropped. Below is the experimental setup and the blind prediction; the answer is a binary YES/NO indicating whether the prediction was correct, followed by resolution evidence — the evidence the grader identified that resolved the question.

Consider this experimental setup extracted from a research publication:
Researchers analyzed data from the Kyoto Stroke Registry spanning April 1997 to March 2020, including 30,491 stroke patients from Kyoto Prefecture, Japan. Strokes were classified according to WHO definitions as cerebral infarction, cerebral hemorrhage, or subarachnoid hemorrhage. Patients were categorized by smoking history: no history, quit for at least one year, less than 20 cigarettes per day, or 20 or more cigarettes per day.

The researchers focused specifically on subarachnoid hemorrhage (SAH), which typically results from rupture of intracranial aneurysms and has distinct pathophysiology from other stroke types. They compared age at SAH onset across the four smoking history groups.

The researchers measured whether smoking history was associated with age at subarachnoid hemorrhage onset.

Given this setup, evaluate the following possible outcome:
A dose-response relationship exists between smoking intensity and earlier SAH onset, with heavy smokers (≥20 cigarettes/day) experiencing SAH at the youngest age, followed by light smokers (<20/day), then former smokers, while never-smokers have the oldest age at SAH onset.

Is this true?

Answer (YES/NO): YES